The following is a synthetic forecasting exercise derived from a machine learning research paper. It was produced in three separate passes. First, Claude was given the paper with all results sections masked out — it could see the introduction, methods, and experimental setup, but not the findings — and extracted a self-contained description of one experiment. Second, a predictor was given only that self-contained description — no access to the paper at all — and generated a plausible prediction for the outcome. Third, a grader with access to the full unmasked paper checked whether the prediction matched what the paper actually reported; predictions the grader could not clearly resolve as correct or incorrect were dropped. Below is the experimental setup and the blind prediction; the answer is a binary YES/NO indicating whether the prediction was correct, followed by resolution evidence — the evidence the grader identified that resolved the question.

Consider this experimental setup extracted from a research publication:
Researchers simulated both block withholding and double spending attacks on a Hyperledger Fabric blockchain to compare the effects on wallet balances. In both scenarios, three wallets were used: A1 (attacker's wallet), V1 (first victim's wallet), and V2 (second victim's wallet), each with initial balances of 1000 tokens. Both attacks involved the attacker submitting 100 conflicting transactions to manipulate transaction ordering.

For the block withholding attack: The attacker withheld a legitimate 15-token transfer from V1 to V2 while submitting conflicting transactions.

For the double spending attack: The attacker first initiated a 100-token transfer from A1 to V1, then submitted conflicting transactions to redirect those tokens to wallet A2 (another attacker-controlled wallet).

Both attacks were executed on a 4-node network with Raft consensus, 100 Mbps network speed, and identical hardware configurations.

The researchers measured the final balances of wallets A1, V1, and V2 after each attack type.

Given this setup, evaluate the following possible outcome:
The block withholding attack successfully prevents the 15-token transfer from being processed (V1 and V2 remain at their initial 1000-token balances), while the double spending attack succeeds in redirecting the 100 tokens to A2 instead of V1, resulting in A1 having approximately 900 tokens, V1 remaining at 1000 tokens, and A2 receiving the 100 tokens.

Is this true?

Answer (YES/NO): NO